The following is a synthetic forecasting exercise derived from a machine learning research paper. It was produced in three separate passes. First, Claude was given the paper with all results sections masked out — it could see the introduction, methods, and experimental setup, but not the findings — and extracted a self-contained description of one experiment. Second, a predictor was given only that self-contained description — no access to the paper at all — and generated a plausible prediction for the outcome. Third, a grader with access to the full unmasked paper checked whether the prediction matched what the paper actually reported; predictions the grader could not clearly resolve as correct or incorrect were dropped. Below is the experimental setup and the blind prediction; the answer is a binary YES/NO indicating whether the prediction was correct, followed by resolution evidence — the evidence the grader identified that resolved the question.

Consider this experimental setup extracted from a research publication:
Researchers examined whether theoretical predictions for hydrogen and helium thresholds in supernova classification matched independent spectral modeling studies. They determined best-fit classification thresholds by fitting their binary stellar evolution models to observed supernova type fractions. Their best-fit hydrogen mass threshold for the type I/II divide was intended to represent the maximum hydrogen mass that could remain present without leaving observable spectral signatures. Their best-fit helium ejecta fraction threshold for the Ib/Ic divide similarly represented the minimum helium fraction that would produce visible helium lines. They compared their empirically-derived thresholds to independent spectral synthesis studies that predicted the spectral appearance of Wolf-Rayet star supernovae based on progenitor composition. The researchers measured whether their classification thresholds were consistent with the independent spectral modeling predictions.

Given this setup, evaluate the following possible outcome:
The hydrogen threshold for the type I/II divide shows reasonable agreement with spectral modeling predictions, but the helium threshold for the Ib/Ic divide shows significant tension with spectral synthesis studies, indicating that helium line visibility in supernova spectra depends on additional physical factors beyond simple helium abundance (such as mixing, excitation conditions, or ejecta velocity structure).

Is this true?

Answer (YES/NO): NO